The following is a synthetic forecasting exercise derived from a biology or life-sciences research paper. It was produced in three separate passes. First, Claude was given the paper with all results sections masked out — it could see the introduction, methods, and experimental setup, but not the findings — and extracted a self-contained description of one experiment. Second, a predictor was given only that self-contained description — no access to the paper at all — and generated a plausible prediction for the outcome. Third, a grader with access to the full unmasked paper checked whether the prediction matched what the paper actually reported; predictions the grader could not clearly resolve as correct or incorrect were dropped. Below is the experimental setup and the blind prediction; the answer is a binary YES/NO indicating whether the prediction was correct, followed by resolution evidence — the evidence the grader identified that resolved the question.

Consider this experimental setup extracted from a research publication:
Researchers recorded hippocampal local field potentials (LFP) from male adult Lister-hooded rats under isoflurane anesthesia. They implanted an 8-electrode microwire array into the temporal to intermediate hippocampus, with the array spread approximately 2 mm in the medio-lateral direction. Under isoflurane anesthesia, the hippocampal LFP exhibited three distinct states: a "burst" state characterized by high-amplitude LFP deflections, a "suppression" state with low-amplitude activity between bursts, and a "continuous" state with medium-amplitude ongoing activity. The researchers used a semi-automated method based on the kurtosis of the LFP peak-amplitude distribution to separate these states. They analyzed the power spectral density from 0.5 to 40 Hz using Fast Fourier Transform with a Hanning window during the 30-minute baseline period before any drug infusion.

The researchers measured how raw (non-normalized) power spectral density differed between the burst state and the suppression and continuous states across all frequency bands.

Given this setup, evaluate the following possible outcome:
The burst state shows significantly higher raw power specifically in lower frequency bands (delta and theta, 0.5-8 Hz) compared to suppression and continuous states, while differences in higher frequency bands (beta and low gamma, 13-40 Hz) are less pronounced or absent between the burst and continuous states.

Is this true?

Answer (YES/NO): NO